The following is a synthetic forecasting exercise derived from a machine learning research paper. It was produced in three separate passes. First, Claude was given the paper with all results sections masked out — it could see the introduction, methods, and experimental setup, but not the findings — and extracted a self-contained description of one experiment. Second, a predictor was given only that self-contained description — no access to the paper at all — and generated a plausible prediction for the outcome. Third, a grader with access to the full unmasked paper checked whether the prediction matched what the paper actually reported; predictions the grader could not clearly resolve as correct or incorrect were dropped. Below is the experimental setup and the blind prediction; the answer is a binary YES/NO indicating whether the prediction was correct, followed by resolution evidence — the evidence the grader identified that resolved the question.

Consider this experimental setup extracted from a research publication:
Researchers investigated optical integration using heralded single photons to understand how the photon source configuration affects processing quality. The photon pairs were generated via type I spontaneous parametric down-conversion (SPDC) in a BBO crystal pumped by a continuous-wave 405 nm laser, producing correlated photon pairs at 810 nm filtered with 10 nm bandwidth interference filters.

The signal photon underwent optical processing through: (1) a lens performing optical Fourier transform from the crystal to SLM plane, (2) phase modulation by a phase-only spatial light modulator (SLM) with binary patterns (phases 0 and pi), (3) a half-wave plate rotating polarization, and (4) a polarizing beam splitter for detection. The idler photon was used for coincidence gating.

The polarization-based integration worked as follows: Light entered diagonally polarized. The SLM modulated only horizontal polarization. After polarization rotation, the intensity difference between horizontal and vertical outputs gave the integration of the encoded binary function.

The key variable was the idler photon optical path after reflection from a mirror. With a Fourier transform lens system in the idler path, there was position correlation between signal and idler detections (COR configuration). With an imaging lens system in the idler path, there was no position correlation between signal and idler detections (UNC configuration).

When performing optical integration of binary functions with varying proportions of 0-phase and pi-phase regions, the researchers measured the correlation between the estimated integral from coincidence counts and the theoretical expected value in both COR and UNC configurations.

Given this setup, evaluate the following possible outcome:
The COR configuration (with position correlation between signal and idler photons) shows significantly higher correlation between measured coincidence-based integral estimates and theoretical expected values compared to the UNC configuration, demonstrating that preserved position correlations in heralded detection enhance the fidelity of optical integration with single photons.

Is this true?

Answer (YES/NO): NO